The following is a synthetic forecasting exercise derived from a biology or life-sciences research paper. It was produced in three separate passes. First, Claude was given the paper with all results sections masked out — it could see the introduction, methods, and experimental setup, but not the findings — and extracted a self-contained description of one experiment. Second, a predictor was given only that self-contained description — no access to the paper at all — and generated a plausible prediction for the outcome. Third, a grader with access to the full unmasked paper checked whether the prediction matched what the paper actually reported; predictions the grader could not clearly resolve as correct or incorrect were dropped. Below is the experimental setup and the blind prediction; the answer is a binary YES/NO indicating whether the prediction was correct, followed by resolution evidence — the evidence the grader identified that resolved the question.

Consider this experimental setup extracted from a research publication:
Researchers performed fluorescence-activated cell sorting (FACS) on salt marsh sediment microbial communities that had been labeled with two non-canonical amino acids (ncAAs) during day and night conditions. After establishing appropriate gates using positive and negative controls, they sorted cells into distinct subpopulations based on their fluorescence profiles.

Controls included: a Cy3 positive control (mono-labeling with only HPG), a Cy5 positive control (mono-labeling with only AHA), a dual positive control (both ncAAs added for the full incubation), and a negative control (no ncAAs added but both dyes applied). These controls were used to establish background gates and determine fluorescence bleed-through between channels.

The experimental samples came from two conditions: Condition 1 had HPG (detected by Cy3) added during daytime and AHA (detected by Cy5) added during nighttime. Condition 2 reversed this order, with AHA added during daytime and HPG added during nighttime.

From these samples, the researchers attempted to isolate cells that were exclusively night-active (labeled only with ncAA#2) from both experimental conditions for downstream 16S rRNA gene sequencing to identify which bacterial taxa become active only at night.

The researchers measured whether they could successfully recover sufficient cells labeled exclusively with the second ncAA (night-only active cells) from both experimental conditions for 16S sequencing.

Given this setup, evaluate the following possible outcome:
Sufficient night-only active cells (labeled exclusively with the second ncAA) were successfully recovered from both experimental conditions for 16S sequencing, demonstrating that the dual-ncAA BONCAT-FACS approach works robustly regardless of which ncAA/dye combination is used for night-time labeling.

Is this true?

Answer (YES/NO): NO